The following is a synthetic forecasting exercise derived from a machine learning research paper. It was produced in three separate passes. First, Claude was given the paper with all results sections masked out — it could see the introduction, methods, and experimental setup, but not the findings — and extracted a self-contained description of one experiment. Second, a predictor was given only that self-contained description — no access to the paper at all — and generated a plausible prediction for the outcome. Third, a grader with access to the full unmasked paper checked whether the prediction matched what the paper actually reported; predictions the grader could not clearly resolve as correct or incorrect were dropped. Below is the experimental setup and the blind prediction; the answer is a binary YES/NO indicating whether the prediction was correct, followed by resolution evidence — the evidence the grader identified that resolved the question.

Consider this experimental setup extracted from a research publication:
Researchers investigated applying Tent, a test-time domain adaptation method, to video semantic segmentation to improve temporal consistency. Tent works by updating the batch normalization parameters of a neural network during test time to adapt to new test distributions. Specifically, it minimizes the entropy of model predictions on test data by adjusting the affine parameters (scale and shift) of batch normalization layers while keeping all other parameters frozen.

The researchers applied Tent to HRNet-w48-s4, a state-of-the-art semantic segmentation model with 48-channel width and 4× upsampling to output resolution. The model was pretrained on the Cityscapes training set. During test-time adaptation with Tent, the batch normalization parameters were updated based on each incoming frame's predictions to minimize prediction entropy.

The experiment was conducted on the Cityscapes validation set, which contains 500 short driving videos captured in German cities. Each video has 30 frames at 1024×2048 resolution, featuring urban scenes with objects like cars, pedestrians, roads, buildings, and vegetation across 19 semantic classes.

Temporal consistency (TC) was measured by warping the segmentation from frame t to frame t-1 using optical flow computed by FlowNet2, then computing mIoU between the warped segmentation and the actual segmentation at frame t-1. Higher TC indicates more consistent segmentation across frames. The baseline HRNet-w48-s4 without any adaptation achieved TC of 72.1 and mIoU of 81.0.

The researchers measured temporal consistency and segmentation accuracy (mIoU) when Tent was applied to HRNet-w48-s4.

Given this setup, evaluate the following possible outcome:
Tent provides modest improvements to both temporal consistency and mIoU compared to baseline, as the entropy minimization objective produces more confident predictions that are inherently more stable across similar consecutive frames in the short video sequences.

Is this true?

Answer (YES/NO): NO